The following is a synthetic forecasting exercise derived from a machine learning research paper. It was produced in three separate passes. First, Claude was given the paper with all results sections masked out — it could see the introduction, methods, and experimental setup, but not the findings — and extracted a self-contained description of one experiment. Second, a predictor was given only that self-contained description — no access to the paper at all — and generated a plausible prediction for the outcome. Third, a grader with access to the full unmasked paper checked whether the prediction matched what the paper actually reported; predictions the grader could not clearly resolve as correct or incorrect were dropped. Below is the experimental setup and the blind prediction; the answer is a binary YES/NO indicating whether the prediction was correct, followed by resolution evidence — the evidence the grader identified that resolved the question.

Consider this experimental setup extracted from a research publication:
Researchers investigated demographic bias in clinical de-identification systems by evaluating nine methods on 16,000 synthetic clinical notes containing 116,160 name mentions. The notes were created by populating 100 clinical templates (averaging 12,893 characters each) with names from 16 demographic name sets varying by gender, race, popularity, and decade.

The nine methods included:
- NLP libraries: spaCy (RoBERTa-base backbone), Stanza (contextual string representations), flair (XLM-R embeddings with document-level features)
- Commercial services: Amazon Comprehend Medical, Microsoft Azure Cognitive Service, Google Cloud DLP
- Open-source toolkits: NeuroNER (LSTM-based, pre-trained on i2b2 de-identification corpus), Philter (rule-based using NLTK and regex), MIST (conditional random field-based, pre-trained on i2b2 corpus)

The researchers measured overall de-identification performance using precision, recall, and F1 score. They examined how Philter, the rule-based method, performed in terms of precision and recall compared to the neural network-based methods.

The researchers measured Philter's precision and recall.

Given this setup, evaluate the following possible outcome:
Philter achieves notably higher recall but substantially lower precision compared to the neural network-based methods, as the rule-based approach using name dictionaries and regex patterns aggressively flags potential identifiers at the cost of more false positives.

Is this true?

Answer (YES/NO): NO